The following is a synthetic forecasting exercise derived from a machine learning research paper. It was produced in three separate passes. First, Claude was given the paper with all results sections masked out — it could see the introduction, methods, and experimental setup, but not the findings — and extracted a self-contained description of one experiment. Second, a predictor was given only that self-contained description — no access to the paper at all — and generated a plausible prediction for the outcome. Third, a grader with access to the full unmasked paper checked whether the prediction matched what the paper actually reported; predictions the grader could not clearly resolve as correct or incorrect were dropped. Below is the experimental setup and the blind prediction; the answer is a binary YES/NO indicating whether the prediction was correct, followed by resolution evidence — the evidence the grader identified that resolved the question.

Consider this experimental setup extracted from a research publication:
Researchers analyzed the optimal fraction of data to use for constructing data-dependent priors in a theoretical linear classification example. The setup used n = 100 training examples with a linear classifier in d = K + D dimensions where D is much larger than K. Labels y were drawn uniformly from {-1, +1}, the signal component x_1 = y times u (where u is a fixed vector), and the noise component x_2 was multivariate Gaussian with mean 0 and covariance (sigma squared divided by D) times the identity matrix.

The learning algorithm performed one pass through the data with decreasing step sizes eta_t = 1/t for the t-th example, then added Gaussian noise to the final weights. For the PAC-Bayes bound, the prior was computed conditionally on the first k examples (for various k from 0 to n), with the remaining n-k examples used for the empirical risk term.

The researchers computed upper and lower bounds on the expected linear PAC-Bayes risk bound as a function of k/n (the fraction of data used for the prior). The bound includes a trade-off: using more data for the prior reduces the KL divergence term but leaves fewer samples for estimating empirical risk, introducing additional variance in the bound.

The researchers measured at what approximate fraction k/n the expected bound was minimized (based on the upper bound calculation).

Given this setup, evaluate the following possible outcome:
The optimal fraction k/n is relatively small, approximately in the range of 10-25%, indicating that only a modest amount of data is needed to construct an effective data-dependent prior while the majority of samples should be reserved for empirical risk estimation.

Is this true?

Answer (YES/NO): YES